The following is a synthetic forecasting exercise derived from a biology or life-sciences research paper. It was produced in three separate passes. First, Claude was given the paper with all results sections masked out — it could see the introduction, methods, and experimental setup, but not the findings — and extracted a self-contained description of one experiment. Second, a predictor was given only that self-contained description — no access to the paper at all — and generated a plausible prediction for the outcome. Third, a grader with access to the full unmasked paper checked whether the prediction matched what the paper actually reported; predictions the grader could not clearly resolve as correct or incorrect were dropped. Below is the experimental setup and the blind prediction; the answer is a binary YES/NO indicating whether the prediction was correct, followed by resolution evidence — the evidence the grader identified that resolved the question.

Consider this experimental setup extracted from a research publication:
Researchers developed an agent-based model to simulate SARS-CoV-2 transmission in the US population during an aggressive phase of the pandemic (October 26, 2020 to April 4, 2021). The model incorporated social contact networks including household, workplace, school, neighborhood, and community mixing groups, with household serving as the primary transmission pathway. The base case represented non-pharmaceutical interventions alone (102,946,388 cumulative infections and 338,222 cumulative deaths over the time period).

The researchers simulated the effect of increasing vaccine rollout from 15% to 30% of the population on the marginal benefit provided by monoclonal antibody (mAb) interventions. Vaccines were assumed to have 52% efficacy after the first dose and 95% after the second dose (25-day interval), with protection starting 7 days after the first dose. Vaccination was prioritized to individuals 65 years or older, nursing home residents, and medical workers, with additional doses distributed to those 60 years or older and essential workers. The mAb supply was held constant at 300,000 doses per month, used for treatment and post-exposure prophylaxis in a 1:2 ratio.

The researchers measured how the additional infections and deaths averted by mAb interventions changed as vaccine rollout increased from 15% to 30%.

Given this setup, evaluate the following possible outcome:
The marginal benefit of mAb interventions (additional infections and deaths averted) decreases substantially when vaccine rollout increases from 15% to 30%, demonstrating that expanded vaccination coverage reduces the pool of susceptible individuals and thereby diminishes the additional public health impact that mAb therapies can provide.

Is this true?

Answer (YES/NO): NO